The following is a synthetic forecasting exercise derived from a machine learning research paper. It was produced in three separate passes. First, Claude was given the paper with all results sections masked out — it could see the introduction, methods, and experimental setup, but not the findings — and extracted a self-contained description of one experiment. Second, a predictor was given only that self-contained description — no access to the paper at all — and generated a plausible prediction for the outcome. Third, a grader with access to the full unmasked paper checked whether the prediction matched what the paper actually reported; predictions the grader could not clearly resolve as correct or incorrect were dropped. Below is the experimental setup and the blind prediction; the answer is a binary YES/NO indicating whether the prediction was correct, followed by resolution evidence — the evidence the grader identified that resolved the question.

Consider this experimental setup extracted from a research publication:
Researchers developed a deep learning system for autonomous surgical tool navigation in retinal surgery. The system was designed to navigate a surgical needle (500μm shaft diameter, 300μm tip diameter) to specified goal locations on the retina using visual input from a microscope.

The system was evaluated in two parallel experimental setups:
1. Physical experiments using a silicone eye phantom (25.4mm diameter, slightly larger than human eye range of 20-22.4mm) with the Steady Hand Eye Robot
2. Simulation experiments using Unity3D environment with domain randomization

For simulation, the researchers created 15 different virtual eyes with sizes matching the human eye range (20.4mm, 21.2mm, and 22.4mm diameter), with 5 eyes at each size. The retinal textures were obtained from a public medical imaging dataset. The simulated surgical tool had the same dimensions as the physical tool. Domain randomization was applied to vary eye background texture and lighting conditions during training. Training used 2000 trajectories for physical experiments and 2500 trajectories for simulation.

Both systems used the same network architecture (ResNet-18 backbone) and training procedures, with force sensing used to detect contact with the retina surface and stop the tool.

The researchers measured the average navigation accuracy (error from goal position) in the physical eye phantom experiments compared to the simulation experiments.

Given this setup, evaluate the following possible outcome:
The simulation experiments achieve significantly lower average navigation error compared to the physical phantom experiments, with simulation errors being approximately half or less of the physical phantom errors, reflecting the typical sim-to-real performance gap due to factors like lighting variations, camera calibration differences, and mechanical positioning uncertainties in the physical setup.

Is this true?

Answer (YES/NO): NO